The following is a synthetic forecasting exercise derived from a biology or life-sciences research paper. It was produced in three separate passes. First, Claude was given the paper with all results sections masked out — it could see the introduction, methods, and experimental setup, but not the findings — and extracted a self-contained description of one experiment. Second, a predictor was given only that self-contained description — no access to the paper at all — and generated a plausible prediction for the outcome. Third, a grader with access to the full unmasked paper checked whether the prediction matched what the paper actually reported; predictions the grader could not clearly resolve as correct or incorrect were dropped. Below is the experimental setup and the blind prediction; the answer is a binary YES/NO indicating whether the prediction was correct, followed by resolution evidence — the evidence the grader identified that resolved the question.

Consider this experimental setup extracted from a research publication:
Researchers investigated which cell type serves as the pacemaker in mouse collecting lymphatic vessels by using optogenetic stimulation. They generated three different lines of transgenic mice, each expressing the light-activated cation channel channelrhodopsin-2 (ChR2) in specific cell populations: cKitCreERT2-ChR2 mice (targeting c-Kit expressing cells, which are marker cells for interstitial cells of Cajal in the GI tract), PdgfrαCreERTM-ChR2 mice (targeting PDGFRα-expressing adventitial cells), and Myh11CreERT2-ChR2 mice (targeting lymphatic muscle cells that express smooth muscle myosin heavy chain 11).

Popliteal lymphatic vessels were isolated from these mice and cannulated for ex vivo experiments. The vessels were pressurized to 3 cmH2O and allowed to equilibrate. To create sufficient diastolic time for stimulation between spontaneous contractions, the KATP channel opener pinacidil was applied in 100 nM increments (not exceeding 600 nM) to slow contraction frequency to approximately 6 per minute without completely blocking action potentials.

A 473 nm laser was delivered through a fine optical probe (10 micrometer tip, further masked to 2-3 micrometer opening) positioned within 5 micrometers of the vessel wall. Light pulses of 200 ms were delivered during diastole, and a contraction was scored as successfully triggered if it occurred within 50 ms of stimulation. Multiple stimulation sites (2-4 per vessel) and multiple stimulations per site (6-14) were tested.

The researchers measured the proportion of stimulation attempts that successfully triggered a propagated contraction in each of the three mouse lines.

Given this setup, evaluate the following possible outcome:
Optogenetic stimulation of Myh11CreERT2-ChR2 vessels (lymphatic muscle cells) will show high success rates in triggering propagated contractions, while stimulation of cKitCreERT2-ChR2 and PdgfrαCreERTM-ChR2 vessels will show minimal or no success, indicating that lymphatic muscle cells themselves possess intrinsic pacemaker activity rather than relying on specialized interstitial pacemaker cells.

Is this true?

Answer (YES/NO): YES